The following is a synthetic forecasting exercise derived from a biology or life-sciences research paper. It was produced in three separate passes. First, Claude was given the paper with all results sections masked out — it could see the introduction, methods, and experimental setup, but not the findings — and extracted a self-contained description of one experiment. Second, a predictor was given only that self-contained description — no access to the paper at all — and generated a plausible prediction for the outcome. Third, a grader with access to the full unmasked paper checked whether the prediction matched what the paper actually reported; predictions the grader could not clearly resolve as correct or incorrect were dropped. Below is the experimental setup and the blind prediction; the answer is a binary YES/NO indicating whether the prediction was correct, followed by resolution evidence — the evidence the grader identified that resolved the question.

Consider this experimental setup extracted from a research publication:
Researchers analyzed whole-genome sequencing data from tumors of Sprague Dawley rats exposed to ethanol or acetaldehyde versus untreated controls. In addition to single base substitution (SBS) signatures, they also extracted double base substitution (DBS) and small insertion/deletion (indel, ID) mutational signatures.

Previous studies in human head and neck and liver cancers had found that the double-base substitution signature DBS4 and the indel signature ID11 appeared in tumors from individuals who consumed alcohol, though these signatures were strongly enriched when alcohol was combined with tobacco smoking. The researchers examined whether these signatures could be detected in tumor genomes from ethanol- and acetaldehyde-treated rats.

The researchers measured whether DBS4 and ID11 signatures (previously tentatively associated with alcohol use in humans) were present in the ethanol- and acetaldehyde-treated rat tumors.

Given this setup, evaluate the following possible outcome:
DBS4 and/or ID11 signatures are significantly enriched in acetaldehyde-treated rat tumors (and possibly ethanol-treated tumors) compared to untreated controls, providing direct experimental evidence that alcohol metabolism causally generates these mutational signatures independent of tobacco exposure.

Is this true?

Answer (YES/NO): NO